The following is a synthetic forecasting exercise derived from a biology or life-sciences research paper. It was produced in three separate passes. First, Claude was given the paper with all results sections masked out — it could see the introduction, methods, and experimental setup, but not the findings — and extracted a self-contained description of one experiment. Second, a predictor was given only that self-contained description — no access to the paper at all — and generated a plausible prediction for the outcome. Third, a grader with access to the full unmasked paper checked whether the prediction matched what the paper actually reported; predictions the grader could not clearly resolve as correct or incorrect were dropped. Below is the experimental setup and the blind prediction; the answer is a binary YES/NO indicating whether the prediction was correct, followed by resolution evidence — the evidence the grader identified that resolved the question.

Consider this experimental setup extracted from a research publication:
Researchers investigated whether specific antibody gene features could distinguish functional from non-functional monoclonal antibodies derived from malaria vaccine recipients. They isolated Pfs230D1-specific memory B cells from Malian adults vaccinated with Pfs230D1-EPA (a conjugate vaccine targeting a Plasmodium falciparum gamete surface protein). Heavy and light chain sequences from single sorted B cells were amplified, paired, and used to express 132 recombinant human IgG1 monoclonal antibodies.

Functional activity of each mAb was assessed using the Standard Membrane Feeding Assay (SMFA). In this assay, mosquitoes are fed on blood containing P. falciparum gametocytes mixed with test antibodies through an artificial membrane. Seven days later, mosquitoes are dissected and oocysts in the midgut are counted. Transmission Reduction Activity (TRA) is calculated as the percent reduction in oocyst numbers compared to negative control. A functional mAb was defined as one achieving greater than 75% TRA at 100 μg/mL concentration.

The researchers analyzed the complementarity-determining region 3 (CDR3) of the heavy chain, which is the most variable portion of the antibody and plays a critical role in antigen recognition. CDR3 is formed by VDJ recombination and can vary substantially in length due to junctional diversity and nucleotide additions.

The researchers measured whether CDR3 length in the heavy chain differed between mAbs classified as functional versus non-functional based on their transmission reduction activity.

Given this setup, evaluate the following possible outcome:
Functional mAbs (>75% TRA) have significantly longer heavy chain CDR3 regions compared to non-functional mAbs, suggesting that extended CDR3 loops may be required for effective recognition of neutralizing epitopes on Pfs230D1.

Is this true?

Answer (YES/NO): NO